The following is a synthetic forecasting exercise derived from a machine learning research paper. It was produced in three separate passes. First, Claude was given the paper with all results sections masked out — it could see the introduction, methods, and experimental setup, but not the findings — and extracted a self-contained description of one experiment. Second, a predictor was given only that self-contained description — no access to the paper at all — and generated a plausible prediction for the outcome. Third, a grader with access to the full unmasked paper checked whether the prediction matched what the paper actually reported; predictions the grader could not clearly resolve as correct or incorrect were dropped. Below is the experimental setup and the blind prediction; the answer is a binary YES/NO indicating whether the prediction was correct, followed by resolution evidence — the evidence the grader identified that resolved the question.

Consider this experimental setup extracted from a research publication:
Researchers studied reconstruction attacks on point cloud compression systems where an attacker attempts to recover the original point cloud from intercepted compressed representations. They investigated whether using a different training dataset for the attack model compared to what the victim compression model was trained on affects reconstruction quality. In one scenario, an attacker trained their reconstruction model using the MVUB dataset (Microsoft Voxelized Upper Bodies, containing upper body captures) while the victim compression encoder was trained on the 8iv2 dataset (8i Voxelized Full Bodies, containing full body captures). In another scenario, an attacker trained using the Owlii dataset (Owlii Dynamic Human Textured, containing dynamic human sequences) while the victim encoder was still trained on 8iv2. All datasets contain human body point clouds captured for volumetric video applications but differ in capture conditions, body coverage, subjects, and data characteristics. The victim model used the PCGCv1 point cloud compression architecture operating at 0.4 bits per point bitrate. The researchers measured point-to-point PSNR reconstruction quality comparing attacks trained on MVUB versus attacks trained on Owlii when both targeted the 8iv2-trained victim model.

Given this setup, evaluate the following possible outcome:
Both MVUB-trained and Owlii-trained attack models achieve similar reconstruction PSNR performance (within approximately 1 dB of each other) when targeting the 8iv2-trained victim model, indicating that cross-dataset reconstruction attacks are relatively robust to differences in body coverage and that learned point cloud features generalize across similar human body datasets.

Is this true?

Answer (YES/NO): NO